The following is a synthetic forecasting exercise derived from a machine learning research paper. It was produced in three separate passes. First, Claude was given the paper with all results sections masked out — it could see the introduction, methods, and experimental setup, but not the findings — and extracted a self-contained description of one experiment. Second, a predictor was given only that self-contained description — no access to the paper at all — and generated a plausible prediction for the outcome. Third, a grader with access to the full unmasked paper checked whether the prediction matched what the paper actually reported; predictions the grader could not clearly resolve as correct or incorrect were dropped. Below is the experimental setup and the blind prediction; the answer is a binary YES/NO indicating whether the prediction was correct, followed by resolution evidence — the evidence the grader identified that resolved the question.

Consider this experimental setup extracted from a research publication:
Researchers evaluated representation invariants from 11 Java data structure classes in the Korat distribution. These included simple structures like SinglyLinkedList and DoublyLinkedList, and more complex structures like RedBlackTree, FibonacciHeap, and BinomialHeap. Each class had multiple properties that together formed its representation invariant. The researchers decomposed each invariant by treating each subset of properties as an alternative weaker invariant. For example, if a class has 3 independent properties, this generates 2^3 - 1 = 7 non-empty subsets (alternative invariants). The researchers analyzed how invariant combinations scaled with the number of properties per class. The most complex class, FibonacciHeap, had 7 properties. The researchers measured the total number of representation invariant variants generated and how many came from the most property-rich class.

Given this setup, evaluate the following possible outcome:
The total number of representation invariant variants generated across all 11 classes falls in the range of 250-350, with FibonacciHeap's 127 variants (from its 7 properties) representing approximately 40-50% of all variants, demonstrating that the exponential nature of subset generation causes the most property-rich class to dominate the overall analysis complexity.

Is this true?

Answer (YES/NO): YES